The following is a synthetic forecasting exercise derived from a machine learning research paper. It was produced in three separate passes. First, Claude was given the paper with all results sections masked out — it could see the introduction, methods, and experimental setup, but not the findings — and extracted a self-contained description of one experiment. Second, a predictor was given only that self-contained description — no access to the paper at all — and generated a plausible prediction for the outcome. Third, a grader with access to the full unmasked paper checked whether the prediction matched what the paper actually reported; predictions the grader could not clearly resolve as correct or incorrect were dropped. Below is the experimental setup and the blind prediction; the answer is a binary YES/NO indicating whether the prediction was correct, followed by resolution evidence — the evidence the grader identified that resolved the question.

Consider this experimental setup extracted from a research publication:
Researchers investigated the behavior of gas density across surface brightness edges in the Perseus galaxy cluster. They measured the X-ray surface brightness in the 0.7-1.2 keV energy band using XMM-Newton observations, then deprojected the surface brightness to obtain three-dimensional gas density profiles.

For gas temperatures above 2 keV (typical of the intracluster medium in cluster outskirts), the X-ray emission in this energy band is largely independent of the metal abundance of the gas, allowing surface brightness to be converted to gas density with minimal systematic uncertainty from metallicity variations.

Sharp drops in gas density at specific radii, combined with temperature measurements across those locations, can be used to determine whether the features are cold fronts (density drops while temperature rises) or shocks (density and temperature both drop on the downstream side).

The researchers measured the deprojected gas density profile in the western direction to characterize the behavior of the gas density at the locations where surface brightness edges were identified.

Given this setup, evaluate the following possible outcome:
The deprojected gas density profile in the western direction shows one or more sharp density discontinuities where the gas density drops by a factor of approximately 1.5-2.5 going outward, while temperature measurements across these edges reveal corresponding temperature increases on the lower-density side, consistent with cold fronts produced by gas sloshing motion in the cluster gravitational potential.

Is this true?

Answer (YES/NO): YES